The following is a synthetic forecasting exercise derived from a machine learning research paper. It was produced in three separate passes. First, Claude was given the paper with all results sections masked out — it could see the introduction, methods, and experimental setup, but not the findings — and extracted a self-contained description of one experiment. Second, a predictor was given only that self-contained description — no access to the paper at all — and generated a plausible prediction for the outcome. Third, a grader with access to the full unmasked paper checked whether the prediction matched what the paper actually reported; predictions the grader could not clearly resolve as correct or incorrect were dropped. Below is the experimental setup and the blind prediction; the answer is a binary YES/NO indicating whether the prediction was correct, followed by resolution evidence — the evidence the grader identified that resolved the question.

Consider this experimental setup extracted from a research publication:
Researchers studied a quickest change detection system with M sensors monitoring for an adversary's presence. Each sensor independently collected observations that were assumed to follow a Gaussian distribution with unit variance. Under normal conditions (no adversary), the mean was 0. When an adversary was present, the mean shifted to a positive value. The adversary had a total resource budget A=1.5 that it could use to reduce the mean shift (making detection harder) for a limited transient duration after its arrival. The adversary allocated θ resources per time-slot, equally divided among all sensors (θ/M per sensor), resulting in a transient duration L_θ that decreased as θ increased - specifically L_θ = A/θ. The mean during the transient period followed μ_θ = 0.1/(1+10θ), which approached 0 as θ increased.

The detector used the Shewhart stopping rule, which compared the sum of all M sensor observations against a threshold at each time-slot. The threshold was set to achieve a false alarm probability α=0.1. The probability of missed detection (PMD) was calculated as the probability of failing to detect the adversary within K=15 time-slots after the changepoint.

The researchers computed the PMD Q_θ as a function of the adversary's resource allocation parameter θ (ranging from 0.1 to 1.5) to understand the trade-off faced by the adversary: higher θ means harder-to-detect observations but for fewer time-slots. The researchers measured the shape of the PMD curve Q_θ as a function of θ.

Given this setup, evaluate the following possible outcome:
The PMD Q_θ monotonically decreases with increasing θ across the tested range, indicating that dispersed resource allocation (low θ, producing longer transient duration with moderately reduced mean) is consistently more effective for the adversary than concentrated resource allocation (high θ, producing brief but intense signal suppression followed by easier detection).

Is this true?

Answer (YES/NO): NO